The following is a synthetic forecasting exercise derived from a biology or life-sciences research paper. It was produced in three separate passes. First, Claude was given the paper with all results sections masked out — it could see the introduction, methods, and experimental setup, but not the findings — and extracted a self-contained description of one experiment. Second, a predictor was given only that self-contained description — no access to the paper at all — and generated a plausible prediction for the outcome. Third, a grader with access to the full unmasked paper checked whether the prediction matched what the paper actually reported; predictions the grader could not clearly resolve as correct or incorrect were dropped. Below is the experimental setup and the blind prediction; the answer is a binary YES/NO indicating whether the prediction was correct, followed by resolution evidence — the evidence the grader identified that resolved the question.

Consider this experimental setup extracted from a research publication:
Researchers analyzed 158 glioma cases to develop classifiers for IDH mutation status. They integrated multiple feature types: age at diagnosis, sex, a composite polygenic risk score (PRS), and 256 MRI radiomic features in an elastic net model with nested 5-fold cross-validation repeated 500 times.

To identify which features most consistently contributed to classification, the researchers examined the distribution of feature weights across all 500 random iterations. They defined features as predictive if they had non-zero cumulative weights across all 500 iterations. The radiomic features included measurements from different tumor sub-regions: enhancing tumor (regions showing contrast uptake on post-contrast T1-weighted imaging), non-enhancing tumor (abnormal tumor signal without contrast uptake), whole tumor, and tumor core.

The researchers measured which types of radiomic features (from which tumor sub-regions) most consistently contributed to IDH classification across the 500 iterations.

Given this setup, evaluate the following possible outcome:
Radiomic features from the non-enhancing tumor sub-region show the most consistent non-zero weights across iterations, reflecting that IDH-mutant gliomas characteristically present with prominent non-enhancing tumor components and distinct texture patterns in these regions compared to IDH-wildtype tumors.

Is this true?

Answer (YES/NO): YES